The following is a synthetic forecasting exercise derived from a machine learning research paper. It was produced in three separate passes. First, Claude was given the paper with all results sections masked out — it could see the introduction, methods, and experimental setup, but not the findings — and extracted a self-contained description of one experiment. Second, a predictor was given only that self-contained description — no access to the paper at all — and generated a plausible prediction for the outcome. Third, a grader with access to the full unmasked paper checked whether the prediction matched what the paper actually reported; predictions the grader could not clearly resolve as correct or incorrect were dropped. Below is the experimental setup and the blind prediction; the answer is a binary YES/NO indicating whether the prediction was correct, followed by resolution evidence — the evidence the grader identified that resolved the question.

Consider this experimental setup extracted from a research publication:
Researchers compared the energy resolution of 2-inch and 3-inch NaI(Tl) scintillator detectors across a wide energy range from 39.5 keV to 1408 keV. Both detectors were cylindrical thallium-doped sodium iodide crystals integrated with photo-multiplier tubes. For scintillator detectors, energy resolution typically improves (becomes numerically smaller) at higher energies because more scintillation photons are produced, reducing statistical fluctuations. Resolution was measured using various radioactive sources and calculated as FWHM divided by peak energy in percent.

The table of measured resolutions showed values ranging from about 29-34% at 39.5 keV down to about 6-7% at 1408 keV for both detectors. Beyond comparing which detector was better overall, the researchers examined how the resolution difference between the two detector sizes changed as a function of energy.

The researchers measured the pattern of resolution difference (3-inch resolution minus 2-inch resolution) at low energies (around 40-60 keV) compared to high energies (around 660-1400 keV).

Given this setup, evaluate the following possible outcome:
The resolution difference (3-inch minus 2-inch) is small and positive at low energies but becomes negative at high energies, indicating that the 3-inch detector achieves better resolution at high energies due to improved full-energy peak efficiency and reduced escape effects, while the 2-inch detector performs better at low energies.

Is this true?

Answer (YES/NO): NO